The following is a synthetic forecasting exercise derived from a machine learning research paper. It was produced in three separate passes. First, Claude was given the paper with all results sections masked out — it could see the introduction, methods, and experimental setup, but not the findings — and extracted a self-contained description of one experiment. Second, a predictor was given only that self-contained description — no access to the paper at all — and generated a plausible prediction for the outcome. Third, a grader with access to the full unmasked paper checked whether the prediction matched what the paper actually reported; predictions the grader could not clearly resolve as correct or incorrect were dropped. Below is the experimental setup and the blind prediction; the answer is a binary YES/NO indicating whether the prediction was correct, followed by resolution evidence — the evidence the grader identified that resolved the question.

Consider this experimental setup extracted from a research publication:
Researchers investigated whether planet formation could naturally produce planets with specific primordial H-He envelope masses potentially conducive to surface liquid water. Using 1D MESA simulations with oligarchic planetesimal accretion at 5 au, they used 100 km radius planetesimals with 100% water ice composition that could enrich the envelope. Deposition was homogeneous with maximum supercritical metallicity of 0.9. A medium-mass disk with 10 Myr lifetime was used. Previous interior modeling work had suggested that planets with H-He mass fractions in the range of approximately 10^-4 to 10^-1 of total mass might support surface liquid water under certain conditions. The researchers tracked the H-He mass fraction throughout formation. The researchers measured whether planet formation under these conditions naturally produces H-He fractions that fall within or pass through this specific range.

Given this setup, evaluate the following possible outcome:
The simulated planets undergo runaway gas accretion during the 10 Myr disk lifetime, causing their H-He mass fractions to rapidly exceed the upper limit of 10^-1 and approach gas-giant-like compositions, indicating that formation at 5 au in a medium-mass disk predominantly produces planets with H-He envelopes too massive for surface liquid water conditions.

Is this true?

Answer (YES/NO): NO